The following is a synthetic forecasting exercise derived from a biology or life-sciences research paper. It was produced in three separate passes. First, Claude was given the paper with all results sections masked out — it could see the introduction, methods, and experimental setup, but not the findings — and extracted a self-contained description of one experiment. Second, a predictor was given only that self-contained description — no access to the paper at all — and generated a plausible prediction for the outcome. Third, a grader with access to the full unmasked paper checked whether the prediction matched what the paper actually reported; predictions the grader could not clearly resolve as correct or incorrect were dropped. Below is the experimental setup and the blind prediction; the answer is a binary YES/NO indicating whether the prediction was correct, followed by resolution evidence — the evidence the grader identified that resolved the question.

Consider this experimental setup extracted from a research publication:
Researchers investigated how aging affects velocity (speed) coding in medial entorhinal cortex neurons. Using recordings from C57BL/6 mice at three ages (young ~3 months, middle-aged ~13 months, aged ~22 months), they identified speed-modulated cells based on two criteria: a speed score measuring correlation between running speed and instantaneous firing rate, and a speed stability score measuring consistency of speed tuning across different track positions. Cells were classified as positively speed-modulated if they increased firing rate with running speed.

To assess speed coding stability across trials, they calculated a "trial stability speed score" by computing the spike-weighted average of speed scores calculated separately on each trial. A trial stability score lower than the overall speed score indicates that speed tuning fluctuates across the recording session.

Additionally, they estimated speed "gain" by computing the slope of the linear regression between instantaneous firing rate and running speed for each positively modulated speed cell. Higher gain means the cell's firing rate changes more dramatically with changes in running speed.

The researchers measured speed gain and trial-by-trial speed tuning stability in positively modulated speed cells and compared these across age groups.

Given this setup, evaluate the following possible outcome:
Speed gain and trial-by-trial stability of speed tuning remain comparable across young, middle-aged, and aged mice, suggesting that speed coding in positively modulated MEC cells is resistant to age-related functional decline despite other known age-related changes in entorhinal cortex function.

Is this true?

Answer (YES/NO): NO